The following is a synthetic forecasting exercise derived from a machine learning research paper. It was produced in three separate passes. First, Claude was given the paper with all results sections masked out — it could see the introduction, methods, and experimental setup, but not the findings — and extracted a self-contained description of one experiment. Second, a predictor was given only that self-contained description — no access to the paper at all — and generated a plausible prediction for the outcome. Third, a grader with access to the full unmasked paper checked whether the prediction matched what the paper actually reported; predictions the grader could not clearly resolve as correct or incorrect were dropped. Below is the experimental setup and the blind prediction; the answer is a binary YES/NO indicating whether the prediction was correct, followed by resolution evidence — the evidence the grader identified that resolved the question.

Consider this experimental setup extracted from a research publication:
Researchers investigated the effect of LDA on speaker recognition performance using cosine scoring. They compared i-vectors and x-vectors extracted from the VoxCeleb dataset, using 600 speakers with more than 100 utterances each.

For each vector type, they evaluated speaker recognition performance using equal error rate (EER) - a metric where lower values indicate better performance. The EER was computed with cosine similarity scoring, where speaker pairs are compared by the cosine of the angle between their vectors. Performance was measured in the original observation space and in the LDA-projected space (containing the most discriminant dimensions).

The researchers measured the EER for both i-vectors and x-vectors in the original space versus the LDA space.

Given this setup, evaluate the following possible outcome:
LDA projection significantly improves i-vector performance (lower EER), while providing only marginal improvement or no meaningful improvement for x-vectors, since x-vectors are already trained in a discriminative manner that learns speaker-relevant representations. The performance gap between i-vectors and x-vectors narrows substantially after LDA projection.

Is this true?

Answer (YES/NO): NO